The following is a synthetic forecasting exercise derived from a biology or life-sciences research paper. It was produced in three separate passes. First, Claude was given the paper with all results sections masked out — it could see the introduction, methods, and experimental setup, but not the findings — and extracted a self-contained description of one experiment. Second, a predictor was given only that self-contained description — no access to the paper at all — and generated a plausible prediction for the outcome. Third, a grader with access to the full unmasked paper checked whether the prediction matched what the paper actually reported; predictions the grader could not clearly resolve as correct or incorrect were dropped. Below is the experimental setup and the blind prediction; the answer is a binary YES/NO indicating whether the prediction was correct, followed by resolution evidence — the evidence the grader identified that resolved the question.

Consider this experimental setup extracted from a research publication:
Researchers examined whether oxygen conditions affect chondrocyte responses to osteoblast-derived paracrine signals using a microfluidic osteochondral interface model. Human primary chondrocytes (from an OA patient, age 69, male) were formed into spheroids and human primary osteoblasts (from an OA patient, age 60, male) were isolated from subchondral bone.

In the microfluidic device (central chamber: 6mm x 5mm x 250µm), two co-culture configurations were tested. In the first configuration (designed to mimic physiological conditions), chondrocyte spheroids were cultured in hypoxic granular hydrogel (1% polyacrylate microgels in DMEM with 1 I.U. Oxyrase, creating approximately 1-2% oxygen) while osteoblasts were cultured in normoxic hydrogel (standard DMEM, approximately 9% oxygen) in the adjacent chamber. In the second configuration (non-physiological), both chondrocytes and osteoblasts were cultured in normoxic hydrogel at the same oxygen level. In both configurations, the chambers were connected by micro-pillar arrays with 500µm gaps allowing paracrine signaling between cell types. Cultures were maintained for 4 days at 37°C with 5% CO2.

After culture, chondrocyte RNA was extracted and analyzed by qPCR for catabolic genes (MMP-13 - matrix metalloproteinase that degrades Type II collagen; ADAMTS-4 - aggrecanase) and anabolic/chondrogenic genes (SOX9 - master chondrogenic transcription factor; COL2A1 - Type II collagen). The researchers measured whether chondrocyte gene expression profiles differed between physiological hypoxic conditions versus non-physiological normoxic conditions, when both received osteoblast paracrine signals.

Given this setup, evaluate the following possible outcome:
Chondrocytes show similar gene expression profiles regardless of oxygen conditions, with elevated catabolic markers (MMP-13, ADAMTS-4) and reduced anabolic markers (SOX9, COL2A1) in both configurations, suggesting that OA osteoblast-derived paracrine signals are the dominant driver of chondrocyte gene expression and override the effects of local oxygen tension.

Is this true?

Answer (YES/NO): NO